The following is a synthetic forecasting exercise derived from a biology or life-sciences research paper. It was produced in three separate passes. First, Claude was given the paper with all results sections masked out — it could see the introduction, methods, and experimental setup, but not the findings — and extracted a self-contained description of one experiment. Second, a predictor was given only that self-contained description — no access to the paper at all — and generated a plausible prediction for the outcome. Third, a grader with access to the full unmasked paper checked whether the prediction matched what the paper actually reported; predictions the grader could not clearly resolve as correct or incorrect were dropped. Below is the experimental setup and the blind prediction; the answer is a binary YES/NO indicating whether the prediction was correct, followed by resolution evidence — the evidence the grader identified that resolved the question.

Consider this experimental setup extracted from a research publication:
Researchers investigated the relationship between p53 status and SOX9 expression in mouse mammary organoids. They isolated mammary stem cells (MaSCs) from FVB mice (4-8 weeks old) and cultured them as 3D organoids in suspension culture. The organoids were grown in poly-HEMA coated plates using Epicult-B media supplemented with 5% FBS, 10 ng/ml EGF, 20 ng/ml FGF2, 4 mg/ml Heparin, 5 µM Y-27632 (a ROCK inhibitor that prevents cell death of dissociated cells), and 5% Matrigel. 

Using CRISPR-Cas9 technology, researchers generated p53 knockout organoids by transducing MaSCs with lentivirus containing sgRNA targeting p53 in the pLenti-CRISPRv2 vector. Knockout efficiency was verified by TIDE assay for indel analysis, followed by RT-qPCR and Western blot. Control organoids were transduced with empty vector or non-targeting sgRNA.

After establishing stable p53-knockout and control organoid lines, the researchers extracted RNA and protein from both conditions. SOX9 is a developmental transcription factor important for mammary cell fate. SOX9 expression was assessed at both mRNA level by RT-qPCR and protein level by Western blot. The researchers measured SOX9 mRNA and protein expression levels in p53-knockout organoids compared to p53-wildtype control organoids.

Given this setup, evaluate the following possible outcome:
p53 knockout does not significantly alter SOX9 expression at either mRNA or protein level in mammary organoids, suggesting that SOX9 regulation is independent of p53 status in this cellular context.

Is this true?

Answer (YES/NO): NO